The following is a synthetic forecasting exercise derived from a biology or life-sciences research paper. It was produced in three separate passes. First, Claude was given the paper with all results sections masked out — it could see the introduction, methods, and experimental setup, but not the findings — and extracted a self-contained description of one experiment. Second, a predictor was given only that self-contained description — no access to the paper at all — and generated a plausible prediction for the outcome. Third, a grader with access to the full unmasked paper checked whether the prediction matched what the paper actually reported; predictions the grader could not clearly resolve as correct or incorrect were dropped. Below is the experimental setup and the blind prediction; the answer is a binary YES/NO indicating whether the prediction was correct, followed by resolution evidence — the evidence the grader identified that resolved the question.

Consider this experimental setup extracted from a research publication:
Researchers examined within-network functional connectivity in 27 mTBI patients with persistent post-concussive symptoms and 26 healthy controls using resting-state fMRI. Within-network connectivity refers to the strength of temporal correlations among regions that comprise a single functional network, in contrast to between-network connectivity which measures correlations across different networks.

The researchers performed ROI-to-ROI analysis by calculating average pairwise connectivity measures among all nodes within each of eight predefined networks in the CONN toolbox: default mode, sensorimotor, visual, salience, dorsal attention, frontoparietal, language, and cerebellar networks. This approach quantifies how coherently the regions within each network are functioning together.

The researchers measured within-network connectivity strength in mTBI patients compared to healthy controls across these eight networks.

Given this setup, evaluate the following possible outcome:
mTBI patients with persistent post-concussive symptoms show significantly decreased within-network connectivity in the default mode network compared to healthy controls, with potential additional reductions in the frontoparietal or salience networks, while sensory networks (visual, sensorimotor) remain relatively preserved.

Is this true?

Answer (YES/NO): NO